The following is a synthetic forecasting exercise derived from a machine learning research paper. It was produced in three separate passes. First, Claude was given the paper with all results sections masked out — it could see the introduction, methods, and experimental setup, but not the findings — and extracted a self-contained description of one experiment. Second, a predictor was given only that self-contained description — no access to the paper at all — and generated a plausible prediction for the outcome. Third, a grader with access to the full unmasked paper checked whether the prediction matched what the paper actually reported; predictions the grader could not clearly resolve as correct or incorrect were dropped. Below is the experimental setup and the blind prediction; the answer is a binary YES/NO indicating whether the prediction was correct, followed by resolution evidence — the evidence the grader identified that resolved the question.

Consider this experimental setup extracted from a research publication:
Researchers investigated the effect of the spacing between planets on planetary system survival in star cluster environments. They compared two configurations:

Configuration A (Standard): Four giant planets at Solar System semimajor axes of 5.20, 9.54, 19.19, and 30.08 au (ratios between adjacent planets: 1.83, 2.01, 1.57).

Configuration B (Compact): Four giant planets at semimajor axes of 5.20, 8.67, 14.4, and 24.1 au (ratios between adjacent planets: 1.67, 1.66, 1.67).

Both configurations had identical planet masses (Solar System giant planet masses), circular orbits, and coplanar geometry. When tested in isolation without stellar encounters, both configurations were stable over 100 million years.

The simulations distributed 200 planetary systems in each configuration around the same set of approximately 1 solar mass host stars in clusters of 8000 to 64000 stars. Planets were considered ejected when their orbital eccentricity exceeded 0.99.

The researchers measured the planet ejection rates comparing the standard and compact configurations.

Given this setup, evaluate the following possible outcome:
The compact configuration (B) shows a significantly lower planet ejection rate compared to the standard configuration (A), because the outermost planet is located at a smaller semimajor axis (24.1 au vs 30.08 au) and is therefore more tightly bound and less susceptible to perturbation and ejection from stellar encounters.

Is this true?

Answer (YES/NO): NO